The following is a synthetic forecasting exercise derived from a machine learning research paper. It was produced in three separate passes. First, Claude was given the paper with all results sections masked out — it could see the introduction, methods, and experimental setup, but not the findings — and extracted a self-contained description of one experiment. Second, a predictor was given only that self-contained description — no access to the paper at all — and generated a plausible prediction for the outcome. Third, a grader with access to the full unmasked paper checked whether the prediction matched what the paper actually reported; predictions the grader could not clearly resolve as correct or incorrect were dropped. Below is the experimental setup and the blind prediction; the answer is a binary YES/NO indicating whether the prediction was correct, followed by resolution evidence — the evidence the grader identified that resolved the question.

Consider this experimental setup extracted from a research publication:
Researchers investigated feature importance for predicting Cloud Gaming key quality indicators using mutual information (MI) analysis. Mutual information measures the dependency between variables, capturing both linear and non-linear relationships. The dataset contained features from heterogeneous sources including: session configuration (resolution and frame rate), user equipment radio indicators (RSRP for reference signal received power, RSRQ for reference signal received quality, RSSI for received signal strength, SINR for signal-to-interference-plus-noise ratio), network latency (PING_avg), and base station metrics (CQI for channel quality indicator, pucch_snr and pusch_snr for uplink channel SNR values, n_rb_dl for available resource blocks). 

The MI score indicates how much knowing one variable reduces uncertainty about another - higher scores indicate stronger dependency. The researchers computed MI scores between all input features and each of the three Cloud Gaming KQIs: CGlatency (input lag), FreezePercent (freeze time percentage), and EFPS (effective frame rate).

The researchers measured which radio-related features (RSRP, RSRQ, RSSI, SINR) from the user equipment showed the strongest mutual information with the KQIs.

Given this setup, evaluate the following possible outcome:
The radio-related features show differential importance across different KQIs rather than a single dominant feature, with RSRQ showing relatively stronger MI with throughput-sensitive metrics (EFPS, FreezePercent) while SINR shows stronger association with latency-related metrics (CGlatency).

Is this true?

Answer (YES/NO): NO